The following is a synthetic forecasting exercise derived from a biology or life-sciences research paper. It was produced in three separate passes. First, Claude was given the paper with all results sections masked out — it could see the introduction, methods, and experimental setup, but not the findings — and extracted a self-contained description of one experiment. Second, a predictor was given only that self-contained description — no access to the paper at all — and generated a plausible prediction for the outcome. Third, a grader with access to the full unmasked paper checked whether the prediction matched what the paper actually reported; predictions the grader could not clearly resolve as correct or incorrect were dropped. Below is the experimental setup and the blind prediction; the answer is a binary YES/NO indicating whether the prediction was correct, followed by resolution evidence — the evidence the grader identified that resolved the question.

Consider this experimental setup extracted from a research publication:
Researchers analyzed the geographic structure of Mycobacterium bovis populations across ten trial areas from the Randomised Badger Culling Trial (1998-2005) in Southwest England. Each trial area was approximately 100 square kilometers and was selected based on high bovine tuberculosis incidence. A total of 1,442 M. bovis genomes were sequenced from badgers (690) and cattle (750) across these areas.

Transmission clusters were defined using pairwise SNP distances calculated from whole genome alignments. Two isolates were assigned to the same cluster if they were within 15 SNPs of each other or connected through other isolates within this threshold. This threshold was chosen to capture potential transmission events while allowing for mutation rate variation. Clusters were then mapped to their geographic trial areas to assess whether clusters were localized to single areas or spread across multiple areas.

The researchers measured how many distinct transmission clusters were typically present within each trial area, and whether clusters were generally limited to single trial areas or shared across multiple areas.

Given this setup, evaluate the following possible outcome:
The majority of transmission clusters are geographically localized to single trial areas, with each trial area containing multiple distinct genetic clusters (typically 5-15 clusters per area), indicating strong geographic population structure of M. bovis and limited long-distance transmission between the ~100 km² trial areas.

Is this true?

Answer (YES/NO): NO